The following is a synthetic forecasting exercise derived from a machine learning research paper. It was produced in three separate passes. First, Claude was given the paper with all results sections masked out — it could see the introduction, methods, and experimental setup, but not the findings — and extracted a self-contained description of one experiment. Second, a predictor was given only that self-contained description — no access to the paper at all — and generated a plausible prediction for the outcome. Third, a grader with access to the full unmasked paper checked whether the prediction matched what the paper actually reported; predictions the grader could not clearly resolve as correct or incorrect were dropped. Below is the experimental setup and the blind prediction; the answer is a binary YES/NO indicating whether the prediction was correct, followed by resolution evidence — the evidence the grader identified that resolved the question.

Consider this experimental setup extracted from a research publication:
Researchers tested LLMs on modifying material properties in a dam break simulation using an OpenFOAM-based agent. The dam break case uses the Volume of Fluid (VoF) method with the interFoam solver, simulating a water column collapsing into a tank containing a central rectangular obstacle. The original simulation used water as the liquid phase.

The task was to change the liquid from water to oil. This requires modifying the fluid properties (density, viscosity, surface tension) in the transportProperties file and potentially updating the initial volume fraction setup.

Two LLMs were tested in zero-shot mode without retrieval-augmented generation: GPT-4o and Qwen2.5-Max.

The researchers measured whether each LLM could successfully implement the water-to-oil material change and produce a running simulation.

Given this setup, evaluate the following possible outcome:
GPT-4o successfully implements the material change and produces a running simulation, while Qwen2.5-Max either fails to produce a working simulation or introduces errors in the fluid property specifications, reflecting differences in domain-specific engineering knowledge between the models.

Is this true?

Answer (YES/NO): NO